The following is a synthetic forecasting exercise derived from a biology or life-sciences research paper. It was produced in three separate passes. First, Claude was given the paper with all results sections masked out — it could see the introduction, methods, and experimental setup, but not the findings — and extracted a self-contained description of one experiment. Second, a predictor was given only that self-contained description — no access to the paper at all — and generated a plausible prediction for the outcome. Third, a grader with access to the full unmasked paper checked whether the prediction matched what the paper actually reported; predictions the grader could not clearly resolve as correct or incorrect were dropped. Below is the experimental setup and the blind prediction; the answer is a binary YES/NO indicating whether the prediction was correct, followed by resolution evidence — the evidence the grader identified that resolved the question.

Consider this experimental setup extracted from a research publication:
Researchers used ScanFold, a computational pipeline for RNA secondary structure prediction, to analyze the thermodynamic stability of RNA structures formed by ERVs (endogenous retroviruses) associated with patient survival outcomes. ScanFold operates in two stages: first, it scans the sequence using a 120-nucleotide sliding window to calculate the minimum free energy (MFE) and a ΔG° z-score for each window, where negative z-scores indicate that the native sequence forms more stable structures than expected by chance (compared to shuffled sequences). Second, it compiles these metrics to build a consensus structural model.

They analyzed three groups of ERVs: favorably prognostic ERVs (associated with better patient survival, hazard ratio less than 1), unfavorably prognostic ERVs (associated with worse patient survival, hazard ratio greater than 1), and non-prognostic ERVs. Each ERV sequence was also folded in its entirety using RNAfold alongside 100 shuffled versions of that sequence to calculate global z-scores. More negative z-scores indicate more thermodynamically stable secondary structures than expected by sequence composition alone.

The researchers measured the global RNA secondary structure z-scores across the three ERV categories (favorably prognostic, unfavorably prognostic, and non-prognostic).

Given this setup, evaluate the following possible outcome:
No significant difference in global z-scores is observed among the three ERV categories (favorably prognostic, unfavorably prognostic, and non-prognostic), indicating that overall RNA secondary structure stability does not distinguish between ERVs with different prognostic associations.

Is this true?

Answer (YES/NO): NO